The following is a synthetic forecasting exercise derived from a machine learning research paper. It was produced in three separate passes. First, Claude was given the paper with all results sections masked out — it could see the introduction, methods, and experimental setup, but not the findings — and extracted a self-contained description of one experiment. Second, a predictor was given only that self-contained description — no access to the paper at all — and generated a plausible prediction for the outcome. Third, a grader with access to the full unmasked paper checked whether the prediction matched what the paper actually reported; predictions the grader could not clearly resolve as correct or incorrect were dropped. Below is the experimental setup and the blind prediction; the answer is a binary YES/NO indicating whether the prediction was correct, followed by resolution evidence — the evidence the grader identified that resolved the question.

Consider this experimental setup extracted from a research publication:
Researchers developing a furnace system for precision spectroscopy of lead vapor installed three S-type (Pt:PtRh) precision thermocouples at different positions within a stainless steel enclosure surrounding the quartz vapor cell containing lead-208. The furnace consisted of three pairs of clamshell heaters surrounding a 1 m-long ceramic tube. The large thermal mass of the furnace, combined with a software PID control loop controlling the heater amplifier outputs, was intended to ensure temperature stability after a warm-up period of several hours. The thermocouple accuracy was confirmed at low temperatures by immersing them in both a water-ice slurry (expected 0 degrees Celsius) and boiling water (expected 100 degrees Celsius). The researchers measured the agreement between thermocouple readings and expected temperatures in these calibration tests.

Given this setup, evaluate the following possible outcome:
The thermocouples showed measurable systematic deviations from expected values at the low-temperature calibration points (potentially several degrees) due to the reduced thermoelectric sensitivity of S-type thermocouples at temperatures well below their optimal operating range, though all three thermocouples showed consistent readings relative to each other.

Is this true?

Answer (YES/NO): NO